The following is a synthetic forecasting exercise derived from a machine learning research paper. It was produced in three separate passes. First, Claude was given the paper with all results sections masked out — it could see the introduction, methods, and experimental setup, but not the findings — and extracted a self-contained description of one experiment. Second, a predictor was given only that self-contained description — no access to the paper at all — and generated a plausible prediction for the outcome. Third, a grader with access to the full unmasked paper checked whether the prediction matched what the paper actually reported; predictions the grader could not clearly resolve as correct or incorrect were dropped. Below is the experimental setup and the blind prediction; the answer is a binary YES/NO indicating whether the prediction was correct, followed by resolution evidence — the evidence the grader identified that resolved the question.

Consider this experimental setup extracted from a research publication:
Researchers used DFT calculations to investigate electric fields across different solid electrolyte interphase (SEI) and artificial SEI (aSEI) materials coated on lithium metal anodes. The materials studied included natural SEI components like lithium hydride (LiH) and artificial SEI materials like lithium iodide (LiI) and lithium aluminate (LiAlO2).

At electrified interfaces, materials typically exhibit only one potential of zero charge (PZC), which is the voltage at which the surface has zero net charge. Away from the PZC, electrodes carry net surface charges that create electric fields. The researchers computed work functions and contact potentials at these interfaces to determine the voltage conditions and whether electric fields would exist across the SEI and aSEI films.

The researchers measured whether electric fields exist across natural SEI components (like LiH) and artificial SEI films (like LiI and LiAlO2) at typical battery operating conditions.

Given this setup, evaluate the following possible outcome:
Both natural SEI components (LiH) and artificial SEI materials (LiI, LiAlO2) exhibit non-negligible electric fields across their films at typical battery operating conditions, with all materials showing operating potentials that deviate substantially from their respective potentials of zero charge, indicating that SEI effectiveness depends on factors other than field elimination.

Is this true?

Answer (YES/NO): YES